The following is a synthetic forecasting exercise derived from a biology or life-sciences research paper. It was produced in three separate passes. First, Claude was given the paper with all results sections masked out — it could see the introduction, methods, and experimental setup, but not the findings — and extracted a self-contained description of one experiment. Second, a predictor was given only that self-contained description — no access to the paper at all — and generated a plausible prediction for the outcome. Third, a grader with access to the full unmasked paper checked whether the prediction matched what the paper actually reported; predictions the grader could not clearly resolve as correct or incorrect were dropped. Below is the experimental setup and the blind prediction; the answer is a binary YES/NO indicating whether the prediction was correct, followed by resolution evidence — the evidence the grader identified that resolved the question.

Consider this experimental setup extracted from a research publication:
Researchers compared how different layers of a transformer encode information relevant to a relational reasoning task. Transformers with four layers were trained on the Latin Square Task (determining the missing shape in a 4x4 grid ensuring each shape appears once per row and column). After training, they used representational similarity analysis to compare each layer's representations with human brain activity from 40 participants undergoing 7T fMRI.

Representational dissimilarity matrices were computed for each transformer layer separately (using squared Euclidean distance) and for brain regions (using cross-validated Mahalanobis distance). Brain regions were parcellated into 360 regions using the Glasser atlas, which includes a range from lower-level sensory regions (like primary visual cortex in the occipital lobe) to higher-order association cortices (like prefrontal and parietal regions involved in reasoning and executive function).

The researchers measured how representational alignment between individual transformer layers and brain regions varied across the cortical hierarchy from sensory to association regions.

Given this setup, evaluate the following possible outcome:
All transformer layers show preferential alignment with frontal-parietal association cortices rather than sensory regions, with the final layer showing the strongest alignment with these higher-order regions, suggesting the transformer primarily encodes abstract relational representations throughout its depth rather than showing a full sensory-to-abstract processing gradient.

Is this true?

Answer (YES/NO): NO